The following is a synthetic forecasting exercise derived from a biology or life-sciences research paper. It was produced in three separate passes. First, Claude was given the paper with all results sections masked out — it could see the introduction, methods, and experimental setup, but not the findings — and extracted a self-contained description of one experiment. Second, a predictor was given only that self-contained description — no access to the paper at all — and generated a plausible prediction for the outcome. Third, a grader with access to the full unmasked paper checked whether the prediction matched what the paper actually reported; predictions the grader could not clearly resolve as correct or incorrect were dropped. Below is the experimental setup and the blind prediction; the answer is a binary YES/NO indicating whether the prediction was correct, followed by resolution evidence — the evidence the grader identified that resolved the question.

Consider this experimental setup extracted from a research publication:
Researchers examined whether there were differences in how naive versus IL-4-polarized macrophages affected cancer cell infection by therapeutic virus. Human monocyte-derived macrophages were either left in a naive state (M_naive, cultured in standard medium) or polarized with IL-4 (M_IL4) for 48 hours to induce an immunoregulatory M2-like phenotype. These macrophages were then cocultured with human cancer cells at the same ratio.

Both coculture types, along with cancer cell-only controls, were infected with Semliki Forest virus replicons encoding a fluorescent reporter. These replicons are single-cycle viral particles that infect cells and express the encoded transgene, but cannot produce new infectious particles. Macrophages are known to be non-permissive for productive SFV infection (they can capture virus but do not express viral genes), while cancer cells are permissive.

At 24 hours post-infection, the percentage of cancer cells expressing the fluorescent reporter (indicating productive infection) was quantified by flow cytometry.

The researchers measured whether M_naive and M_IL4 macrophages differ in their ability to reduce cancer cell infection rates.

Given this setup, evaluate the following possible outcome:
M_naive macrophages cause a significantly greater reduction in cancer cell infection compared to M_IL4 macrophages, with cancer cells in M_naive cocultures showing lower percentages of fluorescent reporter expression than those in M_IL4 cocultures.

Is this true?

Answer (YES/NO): NO